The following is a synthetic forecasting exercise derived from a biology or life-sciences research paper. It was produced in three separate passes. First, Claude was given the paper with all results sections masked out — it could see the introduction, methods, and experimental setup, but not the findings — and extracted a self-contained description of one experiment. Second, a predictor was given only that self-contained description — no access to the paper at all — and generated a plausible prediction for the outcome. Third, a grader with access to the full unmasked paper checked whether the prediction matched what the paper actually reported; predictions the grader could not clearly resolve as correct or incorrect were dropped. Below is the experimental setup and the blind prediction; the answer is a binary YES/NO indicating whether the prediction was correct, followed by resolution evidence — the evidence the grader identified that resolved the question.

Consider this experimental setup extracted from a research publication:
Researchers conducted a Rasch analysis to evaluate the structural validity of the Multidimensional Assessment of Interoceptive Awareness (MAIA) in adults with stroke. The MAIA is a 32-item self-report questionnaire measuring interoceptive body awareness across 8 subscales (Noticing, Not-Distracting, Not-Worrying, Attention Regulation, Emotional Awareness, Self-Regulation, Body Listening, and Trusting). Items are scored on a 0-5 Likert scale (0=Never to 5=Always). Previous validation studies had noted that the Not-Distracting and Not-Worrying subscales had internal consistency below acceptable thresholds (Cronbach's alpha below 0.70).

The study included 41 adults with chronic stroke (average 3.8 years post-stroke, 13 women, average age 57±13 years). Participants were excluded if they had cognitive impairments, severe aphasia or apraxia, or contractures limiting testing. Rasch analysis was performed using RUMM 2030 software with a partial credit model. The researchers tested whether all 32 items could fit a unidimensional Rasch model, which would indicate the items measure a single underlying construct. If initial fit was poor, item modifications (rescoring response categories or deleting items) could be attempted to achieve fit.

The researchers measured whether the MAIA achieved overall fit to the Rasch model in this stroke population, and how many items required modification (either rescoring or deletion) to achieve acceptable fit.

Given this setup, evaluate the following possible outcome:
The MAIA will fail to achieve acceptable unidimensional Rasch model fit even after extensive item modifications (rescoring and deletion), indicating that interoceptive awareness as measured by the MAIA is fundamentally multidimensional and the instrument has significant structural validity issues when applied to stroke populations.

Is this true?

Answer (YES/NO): NO